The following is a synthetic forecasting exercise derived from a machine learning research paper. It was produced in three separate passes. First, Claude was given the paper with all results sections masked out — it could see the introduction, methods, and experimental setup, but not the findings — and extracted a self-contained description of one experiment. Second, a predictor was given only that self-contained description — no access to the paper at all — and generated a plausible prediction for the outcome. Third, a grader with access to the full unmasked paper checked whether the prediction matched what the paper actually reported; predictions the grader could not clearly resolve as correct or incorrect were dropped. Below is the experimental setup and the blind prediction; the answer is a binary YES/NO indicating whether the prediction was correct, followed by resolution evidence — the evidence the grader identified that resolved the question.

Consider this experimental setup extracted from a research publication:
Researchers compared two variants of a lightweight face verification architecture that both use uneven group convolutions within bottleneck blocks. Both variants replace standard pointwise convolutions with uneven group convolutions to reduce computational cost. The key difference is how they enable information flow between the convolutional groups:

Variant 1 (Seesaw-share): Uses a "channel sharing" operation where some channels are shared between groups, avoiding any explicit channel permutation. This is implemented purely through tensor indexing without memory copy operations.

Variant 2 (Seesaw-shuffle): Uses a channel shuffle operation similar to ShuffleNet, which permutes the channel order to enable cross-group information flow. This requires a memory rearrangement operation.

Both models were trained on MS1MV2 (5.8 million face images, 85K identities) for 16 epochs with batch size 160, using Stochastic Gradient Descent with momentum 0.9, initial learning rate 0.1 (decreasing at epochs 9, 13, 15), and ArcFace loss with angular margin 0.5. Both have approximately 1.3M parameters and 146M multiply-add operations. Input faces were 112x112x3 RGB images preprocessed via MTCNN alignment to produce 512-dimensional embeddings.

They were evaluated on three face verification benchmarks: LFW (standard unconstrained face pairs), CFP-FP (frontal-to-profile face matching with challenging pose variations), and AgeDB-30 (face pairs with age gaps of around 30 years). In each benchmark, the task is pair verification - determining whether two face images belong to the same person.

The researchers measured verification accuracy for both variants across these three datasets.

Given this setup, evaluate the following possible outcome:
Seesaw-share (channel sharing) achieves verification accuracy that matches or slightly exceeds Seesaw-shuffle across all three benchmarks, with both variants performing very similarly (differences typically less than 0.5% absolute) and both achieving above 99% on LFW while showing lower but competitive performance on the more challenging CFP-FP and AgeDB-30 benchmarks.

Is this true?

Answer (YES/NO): NO